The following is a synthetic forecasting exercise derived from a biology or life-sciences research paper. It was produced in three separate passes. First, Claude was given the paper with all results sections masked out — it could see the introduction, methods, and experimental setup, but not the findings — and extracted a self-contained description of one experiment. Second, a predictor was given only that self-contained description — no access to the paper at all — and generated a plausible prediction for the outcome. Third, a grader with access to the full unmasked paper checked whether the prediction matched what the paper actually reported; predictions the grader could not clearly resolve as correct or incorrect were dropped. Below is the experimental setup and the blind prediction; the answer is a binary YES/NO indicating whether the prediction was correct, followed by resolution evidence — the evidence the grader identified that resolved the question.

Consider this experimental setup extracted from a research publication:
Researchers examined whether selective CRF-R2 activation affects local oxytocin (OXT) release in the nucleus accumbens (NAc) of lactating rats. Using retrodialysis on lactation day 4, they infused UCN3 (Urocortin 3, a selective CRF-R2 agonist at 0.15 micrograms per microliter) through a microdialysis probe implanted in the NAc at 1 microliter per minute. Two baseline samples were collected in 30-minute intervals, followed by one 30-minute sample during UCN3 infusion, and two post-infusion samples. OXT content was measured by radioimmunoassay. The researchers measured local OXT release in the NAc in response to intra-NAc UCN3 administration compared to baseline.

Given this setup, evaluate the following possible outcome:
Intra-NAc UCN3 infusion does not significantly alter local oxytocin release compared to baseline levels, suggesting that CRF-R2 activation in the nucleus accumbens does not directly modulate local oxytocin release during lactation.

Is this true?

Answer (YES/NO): YES